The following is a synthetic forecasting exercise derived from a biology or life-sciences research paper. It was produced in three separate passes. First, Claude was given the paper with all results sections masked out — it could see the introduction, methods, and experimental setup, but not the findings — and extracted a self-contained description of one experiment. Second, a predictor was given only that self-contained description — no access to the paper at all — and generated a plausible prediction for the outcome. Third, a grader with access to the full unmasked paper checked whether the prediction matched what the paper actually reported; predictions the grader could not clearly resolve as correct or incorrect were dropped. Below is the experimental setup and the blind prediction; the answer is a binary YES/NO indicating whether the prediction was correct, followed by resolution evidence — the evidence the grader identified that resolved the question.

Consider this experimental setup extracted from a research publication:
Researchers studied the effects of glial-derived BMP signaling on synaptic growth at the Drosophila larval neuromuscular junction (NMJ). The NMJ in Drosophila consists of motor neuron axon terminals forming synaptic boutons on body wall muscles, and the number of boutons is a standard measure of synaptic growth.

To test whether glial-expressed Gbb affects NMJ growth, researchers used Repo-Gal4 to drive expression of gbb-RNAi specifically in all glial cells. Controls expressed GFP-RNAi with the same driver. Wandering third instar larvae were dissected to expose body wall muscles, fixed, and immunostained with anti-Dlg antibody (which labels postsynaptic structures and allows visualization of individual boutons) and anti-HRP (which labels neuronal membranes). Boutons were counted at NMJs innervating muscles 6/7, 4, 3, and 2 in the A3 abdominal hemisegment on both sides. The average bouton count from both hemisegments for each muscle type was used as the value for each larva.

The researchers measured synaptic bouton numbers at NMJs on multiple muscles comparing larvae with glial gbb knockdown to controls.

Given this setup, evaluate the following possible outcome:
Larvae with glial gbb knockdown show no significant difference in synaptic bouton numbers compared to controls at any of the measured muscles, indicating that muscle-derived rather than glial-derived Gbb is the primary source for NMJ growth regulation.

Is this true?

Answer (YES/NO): NO